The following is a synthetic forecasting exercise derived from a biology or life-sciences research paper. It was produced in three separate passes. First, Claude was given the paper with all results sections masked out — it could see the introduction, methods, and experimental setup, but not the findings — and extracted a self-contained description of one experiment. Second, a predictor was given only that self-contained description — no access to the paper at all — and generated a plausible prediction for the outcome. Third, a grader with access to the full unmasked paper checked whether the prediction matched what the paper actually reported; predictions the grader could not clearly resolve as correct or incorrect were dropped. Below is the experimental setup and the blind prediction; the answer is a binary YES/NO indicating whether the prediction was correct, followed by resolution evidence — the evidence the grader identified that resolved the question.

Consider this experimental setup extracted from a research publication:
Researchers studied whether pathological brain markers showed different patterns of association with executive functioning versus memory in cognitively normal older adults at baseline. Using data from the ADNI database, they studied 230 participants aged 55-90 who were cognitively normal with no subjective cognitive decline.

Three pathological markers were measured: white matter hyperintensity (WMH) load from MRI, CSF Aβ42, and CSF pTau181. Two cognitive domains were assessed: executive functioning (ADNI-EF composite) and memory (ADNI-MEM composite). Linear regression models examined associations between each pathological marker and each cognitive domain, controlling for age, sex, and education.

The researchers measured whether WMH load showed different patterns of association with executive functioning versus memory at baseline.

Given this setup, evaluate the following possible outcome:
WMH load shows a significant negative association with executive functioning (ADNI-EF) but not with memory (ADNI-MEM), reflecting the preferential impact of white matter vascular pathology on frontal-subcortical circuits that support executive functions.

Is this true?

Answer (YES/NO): NO